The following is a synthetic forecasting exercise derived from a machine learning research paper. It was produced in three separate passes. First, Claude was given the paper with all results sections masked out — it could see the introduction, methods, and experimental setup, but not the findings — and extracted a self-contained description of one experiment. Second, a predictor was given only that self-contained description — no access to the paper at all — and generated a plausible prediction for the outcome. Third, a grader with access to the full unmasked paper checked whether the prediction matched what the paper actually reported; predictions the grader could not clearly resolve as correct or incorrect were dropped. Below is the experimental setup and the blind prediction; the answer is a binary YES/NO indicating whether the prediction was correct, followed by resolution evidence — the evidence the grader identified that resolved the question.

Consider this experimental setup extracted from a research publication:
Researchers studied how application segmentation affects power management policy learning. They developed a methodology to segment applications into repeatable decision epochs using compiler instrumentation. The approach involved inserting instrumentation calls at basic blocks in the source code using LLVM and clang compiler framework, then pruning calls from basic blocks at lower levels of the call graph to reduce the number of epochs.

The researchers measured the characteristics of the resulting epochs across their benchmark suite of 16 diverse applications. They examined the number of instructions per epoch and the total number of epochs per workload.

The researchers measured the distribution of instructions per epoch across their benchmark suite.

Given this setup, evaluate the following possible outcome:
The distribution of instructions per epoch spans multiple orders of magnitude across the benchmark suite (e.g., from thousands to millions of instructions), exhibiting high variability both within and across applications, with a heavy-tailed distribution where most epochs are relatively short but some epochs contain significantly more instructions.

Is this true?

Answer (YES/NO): NO